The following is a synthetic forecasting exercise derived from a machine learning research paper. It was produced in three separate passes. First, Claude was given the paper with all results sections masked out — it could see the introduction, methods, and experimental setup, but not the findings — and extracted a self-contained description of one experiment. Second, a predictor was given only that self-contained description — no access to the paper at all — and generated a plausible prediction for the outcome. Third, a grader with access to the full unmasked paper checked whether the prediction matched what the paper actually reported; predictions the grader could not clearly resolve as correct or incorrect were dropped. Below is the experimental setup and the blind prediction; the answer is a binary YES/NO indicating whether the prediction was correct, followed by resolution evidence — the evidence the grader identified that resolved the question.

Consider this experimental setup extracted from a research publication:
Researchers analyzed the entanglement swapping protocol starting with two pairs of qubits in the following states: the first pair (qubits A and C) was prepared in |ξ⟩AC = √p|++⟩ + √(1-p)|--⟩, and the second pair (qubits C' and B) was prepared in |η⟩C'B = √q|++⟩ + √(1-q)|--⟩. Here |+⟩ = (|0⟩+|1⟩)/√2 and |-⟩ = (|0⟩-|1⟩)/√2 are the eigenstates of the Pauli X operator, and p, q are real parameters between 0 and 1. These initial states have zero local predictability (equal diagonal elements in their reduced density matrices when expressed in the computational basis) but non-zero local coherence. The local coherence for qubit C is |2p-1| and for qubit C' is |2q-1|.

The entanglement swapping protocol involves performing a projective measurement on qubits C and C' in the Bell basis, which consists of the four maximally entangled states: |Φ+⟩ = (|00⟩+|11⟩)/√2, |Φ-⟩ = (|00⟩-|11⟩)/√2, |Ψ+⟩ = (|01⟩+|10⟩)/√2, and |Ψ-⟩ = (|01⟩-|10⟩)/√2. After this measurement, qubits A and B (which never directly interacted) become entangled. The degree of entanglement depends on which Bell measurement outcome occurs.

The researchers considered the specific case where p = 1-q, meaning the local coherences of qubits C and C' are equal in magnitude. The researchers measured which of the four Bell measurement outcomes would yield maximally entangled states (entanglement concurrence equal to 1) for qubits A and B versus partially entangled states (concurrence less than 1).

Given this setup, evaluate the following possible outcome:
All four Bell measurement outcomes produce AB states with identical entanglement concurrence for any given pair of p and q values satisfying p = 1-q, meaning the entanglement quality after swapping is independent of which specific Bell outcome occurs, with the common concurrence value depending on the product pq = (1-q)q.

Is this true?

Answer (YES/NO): NO